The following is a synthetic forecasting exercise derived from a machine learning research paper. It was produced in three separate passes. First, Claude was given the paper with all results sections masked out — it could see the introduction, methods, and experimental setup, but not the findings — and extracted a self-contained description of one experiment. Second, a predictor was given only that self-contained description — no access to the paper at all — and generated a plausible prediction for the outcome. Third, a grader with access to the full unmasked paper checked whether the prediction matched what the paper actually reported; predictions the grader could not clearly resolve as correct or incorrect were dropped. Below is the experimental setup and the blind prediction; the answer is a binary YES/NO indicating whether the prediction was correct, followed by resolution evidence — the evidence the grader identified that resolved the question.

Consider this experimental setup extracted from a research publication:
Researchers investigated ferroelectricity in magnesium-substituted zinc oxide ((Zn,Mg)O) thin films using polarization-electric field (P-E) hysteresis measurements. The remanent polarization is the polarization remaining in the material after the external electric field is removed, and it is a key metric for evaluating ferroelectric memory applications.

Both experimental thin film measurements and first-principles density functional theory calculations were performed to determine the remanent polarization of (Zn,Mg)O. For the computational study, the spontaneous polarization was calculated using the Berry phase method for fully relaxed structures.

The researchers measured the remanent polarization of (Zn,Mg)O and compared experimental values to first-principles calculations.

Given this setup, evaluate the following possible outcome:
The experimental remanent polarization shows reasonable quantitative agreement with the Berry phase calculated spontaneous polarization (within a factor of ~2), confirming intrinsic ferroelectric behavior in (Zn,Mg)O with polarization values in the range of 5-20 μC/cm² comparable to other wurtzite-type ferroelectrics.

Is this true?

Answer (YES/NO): NO